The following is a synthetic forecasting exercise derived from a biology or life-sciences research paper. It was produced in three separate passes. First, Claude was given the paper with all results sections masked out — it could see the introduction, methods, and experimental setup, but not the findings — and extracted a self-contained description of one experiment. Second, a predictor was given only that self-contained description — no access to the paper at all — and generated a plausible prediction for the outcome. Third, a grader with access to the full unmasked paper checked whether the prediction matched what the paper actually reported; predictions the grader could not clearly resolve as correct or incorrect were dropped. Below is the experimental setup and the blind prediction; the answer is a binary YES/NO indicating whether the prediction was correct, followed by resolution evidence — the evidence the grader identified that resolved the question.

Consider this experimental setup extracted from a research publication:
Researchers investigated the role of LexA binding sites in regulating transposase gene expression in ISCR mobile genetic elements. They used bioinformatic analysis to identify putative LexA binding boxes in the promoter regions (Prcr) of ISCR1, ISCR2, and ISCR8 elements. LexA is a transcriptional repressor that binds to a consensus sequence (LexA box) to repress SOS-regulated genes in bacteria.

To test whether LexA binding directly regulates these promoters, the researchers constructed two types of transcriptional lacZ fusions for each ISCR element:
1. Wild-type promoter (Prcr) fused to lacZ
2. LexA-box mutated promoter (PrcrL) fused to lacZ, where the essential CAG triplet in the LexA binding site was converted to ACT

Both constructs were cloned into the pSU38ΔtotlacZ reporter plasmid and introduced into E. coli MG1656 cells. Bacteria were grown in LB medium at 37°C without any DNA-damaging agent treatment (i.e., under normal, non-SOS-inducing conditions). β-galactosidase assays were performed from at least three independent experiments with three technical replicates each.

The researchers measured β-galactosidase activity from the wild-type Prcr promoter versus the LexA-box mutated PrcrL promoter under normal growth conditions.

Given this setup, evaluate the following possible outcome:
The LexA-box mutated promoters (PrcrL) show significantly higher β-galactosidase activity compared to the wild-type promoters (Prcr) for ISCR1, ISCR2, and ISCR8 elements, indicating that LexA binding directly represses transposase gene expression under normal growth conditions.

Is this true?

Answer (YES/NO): YES